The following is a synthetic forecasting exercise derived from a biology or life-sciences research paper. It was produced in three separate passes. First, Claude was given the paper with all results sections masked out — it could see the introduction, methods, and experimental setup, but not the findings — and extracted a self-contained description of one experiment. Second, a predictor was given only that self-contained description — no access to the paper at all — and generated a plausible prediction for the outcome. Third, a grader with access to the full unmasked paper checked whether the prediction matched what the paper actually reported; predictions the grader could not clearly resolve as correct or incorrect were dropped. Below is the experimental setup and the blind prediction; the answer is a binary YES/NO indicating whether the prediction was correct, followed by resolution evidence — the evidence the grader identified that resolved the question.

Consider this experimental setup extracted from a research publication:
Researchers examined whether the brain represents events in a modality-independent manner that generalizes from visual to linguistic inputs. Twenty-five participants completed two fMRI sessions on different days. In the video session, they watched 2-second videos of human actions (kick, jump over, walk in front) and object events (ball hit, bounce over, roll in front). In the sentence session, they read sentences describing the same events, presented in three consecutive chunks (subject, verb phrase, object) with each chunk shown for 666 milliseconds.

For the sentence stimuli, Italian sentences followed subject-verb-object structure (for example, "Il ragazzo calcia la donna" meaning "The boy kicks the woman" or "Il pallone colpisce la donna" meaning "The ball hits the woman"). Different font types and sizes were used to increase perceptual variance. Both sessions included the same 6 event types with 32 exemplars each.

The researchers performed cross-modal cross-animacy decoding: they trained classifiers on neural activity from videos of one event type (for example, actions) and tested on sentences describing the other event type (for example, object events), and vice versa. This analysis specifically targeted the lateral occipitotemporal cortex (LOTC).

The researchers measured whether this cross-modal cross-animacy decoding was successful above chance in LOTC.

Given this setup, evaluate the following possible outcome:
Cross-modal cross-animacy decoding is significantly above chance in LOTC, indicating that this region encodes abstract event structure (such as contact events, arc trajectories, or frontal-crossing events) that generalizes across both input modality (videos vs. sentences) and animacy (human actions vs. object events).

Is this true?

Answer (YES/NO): YES